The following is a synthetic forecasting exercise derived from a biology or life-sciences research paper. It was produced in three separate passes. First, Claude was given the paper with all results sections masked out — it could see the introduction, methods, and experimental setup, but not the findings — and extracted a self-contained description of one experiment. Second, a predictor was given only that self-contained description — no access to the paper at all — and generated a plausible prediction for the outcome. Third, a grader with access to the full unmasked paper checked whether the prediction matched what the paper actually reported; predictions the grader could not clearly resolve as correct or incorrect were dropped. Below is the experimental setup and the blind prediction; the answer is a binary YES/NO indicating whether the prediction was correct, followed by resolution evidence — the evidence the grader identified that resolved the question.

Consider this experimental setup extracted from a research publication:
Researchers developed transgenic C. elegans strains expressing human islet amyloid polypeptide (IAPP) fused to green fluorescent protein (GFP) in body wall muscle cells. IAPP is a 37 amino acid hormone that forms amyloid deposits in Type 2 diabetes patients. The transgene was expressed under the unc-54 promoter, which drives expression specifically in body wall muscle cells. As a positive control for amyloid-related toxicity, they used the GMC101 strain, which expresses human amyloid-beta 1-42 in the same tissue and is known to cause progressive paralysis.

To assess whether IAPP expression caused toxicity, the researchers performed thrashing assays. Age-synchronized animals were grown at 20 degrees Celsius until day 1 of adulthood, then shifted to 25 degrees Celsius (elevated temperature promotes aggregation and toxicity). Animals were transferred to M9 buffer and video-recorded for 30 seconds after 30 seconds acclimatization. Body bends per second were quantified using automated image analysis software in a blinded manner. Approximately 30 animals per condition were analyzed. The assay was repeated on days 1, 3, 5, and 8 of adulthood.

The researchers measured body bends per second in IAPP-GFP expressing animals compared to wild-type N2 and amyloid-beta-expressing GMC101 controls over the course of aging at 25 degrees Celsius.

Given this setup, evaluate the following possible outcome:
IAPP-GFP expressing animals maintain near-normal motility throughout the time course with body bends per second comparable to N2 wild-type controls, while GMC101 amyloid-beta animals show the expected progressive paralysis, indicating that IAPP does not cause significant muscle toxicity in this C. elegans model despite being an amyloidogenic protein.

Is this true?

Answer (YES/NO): NO